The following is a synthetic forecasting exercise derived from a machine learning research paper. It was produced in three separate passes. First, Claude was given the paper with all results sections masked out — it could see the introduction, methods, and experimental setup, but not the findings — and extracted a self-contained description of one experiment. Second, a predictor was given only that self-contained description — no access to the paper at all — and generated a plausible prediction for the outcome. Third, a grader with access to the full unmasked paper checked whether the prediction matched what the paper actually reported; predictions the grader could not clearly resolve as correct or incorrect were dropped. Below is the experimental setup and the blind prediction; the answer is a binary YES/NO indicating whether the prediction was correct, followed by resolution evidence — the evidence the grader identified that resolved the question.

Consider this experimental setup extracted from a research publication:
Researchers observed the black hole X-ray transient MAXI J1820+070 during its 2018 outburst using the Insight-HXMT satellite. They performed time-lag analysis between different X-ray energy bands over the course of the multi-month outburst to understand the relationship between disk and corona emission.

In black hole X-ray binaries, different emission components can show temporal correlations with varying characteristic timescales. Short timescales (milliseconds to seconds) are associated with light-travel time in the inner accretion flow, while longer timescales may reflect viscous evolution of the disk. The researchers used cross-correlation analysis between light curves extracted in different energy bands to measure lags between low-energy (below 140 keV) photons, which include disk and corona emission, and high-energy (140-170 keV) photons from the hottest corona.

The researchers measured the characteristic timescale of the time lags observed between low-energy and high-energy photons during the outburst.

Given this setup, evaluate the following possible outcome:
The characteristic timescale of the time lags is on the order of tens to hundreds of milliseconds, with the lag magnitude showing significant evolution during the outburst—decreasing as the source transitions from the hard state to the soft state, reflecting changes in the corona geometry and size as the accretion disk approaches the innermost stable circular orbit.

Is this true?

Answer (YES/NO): NO